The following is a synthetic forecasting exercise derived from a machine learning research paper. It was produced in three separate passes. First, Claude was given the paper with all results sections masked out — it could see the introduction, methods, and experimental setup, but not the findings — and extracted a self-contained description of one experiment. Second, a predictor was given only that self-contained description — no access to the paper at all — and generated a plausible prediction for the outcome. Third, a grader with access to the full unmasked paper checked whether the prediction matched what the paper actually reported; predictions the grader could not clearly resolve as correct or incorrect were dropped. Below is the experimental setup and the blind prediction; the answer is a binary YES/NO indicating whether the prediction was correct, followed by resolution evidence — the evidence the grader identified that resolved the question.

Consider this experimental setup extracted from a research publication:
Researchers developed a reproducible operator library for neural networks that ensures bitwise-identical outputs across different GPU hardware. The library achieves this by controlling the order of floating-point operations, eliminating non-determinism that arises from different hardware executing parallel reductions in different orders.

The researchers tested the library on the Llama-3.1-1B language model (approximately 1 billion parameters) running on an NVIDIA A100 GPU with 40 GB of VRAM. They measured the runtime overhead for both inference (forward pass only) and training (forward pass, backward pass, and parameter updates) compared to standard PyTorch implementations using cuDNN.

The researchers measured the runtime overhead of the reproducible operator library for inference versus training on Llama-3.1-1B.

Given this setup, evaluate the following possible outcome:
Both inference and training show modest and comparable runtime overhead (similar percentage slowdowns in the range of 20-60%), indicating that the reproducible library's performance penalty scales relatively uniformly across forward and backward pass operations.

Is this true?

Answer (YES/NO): YES